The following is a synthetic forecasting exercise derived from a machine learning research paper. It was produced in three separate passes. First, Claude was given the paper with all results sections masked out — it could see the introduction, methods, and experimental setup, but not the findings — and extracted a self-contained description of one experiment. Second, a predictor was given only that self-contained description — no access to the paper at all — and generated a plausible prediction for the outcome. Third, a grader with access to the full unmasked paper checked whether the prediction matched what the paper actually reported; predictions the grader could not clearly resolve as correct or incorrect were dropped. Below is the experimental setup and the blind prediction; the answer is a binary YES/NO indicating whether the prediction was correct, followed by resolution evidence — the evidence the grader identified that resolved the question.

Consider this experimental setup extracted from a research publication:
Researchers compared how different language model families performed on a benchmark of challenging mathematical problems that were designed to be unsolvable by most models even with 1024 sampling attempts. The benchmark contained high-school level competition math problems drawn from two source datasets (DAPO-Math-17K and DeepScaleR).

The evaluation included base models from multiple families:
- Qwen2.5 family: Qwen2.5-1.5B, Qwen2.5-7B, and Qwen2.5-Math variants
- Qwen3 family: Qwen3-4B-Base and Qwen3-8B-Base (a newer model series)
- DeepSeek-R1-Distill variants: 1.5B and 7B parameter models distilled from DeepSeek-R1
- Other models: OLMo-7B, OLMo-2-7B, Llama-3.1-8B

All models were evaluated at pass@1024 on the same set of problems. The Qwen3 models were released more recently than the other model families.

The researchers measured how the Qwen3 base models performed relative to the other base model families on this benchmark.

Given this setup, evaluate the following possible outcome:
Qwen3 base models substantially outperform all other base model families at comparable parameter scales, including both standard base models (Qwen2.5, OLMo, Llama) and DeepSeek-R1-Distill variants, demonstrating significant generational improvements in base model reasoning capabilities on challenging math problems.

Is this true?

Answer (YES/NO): NO